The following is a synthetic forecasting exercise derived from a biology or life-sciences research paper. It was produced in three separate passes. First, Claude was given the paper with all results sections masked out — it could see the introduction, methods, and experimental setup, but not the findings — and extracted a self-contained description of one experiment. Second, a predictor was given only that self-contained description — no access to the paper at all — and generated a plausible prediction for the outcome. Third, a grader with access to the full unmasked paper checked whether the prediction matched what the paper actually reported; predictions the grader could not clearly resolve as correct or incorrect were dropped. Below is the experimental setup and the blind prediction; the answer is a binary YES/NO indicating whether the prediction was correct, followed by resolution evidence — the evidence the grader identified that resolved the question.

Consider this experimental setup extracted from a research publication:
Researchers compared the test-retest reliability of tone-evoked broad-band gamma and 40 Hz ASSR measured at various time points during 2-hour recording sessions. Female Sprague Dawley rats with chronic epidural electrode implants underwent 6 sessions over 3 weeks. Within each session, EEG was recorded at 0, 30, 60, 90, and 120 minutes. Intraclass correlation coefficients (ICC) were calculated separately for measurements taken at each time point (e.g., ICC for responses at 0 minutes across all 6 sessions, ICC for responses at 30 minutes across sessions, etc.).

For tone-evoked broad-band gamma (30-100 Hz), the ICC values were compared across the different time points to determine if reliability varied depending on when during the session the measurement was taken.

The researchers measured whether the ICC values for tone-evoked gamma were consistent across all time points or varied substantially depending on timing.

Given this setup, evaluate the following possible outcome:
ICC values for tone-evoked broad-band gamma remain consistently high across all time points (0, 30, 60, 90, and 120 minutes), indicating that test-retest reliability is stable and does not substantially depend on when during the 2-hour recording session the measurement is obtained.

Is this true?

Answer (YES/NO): NO